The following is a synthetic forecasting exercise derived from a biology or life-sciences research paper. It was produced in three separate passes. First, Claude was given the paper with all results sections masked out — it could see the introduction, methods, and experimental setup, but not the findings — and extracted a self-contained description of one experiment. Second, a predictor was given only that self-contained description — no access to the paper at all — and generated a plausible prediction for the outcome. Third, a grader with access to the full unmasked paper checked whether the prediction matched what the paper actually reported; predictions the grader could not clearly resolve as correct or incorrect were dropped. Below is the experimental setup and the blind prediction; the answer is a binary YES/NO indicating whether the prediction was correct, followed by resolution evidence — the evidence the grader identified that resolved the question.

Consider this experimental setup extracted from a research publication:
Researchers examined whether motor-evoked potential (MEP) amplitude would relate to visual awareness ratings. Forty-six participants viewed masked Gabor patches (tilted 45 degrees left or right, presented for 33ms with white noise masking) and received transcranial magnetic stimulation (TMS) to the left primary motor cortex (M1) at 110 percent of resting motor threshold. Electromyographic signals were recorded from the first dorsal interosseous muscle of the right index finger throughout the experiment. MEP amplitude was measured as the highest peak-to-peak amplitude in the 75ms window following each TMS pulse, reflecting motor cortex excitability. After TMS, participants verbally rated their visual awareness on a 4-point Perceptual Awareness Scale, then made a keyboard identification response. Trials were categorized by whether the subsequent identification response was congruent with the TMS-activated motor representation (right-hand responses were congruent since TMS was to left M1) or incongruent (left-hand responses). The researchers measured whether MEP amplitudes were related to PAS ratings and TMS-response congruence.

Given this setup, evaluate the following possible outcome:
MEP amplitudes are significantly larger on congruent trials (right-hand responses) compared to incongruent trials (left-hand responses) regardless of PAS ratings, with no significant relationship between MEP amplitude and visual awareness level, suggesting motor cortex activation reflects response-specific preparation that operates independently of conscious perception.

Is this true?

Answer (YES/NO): NO